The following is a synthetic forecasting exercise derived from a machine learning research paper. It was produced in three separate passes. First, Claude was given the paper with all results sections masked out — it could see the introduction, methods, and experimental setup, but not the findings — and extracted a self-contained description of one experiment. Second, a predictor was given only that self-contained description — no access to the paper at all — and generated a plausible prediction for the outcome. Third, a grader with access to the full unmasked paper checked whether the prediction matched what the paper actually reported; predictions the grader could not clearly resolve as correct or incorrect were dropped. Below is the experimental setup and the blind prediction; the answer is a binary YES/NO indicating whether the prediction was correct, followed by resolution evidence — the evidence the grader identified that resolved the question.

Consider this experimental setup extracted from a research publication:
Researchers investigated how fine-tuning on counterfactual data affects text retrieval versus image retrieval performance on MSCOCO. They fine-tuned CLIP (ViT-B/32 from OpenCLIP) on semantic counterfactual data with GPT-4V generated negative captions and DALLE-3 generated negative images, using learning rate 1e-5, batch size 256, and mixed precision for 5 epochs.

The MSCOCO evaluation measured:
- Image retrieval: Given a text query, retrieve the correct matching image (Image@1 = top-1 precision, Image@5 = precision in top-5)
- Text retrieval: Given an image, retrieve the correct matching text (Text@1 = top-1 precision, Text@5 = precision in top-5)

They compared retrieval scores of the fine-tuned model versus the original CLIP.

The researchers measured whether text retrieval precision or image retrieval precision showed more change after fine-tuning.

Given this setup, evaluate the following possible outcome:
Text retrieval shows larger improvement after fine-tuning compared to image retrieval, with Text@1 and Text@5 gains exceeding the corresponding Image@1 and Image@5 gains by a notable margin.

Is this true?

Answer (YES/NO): NO